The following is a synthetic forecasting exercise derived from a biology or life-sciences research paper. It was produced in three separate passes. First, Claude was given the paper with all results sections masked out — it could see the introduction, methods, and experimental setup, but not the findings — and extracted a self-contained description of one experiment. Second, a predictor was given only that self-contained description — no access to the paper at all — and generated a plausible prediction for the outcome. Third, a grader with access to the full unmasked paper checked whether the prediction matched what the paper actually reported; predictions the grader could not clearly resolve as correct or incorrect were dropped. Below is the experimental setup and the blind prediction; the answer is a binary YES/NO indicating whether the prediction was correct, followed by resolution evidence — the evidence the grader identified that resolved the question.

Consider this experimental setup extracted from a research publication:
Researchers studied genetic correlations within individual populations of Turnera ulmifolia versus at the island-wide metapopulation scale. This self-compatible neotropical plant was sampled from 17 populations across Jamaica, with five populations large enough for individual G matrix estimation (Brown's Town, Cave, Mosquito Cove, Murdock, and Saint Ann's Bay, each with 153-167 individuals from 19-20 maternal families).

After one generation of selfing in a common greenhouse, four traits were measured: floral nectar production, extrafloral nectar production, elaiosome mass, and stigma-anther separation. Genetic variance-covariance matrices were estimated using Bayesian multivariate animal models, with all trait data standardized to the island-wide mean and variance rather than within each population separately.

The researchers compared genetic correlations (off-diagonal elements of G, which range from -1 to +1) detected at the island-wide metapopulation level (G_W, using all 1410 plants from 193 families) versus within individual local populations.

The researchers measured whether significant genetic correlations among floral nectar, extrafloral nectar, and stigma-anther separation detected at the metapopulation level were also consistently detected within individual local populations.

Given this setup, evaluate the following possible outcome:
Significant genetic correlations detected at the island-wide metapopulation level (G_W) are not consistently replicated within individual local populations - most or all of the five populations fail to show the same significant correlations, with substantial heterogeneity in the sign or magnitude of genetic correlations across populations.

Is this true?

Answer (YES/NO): YES